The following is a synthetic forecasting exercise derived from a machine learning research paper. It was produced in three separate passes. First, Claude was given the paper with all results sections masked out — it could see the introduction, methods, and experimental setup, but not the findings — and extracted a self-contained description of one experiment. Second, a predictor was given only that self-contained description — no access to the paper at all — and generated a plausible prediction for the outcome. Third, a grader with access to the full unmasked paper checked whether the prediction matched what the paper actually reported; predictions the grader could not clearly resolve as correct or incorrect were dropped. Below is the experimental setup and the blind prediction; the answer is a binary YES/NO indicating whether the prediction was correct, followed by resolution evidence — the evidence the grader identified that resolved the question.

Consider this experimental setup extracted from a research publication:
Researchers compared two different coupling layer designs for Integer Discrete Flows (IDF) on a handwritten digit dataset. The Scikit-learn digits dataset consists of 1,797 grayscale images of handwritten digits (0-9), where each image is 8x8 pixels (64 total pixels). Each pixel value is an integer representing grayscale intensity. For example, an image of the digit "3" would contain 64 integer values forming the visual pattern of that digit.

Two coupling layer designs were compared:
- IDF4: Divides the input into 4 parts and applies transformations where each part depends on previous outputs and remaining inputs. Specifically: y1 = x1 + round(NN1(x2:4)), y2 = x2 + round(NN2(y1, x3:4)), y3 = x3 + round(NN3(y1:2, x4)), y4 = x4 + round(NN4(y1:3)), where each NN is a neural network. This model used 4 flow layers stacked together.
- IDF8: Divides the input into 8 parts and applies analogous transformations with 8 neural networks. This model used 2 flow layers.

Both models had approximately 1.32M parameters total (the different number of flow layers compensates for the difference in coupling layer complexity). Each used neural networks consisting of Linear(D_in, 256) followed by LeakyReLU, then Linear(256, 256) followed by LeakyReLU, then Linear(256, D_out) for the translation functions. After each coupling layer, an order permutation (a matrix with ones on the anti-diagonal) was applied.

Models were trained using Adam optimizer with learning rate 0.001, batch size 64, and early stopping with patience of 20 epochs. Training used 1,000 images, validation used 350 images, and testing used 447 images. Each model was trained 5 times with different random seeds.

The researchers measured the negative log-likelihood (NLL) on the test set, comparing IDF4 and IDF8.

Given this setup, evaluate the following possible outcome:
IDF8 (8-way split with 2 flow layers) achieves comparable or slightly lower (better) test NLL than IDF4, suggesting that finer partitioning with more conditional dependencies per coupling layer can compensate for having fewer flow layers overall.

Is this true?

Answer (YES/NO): YES